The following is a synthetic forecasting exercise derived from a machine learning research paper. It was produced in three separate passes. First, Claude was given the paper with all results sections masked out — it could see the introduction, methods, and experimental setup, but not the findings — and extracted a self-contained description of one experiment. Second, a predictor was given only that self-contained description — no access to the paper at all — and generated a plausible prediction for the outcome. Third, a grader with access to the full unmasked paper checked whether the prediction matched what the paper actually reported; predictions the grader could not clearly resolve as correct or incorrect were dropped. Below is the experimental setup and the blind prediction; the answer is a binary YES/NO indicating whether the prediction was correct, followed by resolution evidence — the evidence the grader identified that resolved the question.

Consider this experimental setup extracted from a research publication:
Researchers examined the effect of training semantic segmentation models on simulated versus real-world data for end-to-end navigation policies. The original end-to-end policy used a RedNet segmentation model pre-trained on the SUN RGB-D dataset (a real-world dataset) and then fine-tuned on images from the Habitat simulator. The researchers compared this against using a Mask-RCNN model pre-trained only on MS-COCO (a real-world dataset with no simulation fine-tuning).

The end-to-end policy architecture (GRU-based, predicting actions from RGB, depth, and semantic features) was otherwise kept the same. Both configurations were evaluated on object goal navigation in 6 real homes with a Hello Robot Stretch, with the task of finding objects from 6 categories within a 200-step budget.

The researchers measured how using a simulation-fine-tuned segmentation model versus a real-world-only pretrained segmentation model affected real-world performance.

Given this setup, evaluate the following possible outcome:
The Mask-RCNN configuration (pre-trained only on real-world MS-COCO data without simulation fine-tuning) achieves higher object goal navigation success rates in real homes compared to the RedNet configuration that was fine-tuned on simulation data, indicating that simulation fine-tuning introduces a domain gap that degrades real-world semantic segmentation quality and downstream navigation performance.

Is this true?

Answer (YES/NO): YES